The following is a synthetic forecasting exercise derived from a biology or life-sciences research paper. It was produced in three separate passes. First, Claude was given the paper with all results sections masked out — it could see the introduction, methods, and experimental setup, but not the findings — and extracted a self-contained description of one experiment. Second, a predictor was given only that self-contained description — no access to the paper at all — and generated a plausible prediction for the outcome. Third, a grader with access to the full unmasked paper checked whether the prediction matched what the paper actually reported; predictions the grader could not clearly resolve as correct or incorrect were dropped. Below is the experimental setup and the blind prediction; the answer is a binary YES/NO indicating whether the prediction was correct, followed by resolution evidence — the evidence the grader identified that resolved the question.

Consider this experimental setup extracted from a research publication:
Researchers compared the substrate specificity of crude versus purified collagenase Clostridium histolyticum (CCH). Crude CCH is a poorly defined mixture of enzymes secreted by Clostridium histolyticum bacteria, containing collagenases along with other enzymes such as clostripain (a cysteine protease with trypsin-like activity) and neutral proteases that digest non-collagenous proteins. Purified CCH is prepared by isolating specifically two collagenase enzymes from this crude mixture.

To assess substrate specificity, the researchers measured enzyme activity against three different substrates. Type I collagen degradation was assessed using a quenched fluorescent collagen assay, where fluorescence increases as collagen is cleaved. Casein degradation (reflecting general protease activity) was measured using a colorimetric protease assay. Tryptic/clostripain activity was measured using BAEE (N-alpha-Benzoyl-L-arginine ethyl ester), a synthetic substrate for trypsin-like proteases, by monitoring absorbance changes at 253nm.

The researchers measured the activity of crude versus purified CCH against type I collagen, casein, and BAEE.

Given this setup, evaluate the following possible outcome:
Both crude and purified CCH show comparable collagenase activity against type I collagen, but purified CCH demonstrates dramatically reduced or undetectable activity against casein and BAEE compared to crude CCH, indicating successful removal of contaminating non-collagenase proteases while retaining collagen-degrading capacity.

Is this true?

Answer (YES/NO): YES